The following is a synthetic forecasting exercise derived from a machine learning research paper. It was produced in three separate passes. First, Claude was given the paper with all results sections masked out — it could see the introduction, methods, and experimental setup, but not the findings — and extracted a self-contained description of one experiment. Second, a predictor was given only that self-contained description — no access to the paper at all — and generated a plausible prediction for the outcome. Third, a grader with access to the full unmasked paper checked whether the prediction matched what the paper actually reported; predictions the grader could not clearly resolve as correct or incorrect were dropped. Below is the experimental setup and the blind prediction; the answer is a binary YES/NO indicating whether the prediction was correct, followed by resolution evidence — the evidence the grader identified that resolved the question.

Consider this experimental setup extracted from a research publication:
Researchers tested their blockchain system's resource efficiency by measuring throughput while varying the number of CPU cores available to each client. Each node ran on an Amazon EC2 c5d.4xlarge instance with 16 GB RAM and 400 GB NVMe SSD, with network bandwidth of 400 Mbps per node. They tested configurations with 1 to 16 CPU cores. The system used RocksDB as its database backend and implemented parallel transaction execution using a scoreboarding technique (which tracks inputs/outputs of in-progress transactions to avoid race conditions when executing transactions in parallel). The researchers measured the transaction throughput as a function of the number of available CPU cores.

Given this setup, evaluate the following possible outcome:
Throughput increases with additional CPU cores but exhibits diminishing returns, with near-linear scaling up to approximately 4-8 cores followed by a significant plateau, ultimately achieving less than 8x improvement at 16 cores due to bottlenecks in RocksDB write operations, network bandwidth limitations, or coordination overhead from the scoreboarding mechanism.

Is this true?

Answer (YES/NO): NO